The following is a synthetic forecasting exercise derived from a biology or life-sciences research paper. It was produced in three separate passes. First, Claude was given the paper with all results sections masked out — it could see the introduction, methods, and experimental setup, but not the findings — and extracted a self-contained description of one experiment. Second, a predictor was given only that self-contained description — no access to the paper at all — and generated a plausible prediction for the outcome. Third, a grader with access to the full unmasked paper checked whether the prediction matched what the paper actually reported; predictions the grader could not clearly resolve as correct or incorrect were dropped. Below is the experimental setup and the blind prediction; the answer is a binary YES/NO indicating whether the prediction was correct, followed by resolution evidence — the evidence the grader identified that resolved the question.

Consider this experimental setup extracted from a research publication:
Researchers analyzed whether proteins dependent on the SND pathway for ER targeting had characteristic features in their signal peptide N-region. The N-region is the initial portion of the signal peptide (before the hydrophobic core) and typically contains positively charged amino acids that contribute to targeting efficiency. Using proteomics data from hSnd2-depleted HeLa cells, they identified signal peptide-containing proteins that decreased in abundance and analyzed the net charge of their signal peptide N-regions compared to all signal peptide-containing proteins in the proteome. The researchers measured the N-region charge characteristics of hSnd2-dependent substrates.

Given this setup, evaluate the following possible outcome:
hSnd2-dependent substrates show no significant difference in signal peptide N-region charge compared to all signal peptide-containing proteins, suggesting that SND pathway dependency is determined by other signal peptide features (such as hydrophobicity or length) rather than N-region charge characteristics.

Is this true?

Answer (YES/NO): NO